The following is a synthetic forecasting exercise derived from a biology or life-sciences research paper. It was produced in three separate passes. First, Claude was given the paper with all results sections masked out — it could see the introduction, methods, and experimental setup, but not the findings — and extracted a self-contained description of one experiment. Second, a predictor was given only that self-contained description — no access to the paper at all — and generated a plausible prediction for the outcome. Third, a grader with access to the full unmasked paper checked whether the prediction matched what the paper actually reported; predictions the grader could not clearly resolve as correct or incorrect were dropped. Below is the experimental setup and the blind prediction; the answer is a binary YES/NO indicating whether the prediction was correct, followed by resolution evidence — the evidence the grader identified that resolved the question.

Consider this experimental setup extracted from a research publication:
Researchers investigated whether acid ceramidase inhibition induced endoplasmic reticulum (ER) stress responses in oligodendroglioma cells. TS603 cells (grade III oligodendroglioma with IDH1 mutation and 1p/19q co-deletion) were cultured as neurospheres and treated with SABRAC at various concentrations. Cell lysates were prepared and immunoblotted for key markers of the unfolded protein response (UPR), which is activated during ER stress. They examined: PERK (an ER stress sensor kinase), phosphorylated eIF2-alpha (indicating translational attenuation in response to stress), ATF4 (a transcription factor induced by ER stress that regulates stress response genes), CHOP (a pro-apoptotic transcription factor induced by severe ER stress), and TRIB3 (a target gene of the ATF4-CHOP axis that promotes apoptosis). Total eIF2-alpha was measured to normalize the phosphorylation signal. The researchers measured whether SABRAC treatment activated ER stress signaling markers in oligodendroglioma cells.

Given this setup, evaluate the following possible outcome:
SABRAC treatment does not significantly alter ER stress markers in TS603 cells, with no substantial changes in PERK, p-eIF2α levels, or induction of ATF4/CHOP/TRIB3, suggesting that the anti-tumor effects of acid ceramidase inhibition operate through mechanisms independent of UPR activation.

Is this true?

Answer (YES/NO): NO